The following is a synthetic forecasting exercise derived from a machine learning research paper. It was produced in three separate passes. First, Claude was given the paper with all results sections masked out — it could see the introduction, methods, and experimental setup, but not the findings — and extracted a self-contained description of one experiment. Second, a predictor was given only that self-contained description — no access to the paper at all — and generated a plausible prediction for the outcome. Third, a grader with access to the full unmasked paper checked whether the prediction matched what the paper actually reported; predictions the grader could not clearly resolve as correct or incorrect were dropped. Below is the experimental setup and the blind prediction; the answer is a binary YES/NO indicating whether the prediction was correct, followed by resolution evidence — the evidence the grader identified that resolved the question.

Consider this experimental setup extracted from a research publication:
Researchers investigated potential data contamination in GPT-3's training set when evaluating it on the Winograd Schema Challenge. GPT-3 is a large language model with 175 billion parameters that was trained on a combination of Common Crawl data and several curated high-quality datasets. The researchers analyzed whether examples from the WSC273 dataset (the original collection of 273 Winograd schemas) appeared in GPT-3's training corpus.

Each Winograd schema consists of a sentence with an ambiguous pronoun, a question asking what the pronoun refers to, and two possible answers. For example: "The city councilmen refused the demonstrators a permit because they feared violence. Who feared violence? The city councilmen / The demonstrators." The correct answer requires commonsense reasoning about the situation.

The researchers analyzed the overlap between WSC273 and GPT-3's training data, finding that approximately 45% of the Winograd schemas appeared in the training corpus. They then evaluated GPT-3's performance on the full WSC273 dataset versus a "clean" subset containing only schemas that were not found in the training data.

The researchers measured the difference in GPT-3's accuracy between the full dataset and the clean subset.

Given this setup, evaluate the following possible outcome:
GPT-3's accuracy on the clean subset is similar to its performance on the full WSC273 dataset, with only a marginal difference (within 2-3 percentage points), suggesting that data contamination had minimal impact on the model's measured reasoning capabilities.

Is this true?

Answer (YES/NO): YES